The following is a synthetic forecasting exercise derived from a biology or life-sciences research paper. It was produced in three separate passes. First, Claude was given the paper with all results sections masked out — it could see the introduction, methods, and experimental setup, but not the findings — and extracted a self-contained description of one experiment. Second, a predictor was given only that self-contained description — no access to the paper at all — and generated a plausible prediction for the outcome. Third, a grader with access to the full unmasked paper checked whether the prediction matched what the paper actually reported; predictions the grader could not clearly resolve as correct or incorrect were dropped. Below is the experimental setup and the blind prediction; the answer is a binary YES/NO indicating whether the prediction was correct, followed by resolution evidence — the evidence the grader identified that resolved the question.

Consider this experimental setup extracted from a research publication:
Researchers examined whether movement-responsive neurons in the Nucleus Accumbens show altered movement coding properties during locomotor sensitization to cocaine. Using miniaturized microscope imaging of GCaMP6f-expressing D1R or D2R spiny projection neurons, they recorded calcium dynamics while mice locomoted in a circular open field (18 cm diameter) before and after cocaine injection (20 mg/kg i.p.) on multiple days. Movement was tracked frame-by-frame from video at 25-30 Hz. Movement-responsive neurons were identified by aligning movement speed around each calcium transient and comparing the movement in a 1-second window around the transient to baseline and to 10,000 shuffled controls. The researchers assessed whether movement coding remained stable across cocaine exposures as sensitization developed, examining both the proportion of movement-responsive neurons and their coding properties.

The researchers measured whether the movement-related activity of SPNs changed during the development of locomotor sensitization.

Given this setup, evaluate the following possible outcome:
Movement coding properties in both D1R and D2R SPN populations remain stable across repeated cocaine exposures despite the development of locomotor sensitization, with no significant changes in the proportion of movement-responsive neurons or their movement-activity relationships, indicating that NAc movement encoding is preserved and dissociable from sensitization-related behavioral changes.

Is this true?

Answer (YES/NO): YES